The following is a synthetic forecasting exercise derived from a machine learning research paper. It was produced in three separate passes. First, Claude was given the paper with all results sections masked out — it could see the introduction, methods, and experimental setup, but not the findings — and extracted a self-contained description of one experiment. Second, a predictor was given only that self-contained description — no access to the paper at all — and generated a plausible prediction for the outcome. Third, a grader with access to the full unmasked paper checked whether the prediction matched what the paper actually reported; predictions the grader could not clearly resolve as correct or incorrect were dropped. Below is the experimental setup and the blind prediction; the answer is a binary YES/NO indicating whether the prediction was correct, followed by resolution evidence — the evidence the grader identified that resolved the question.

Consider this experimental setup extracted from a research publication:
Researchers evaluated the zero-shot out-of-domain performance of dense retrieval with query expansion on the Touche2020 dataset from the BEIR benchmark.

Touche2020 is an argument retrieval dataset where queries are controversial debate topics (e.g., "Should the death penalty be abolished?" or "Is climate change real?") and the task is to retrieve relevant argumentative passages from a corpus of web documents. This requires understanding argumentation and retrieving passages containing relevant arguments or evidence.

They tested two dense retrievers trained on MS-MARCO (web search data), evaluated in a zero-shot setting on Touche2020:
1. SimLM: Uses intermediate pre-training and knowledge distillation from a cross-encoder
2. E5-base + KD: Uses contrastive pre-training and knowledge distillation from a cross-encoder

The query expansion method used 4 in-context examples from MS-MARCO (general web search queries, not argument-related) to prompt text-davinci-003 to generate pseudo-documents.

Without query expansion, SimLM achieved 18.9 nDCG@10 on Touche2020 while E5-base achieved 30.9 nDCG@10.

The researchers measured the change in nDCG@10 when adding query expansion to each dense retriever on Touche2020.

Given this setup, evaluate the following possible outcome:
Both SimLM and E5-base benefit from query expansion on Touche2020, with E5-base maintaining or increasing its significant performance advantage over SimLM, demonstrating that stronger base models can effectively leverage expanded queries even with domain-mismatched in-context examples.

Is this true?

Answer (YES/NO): NO